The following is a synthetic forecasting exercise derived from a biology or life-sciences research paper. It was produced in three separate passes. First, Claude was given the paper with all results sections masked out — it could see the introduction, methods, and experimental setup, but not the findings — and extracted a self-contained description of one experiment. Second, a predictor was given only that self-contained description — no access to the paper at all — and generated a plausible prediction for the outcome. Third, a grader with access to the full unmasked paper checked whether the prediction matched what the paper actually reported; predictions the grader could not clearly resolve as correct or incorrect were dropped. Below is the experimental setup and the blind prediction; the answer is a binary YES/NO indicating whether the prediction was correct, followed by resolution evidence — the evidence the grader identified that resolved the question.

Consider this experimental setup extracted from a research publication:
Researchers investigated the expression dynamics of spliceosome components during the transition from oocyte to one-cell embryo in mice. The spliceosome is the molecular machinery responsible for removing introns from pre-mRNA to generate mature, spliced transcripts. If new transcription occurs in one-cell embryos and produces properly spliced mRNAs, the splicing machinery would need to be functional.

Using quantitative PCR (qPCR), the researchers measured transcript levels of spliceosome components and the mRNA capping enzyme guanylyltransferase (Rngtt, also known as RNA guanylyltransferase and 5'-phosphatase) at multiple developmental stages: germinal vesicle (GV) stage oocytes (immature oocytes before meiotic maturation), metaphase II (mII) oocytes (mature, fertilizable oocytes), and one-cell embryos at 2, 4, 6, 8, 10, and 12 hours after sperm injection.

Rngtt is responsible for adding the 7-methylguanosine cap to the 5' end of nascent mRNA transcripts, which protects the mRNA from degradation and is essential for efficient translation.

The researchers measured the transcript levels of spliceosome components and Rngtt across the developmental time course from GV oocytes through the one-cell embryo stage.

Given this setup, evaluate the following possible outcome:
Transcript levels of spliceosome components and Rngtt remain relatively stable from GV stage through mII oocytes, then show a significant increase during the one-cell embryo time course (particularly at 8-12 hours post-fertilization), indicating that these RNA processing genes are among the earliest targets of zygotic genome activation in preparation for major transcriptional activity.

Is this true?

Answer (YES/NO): NO